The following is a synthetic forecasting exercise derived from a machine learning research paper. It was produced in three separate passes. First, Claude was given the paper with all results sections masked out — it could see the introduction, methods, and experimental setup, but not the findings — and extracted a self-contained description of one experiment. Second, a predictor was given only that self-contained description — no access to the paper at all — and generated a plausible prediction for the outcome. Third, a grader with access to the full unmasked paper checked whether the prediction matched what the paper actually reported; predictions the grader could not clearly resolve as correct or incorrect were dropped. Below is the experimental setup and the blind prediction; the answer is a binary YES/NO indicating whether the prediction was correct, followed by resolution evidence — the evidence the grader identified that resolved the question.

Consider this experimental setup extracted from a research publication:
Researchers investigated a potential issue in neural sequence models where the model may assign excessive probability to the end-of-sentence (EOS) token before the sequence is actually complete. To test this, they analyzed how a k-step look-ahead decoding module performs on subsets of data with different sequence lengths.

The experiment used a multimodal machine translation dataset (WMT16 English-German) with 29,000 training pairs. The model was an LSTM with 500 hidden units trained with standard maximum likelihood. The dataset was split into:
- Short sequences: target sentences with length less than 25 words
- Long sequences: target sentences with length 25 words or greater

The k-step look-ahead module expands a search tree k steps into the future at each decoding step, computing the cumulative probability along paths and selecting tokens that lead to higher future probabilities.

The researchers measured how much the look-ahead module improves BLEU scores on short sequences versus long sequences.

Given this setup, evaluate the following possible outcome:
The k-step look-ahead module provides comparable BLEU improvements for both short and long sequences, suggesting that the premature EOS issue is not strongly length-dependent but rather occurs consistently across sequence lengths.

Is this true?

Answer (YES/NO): NO